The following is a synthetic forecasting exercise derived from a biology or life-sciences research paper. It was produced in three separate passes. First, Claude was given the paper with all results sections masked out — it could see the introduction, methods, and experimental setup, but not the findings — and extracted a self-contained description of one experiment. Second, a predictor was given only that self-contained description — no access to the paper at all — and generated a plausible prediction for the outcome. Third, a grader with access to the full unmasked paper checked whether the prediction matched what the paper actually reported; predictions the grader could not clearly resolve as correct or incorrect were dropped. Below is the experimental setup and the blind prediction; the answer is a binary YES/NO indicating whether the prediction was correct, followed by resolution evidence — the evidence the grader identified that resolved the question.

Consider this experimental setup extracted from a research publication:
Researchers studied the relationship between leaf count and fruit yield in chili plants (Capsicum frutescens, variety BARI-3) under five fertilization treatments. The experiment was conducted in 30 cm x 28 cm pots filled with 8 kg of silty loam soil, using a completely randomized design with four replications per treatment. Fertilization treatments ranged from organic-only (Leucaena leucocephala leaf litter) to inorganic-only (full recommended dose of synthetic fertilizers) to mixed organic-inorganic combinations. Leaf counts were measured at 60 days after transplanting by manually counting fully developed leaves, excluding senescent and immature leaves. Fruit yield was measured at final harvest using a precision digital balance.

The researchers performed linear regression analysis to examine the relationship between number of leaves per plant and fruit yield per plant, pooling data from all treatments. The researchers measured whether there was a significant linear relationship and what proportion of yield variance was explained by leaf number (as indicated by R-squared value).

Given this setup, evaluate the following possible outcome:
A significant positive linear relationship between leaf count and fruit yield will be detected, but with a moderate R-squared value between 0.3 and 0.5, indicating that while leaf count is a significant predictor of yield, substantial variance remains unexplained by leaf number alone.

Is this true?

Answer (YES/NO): YES